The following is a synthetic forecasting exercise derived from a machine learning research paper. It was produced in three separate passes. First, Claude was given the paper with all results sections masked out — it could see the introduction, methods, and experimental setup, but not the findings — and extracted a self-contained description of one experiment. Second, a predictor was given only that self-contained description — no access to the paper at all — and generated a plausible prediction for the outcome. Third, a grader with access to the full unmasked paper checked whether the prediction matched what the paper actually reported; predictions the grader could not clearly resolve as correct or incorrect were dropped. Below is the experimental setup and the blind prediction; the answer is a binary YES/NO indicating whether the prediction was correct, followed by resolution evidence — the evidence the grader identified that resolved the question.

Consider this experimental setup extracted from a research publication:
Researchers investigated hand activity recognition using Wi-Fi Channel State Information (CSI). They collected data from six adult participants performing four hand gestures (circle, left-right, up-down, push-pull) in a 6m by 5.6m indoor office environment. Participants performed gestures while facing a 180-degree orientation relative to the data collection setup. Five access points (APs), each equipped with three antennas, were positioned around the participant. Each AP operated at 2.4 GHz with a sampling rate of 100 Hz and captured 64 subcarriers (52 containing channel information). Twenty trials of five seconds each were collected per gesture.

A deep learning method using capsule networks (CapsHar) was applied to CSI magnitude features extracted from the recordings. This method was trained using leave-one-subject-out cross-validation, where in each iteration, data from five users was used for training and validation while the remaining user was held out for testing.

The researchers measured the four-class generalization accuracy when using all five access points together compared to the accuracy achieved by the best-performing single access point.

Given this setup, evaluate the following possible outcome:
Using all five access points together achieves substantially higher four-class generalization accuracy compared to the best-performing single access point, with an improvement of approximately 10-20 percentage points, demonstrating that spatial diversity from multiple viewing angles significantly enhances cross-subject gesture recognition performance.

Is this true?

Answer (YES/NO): NO